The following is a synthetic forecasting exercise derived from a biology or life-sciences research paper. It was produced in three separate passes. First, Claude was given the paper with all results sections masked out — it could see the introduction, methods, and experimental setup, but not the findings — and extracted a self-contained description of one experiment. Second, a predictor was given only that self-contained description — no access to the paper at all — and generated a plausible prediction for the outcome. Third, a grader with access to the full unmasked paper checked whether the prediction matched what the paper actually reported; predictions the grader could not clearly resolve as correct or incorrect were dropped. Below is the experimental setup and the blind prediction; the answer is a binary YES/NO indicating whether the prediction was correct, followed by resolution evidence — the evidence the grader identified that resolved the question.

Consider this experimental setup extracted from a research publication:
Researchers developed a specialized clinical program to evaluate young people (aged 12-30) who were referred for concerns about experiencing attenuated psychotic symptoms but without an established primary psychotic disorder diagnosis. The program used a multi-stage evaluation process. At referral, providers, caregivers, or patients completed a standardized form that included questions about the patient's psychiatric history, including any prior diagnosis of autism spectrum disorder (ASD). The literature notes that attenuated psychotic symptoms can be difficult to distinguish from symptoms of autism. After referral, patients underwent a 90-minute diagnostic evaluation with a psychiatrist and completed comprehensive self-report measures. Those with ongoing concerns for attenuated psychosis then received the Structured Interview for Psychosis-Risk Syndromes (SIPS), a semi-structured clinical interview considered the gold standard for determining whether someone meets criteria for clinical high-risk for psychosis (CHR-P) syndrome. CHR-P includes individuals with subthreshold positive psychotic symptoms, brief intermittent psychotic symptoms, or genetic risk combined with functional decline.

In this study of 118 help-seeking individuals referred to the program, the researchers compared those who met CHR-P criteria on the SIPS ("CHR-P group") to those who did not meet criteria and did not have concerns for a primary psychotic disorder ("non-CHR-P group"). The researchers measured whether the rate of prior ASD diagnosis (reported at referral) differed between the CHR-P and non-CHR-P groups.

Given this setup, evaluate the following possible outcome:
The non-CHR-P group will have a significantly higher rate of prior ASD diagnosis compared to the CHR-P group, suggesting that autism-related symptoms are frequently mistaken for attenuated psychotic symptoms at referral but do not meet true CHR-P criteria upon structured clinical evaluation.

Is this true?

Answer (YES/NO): NO